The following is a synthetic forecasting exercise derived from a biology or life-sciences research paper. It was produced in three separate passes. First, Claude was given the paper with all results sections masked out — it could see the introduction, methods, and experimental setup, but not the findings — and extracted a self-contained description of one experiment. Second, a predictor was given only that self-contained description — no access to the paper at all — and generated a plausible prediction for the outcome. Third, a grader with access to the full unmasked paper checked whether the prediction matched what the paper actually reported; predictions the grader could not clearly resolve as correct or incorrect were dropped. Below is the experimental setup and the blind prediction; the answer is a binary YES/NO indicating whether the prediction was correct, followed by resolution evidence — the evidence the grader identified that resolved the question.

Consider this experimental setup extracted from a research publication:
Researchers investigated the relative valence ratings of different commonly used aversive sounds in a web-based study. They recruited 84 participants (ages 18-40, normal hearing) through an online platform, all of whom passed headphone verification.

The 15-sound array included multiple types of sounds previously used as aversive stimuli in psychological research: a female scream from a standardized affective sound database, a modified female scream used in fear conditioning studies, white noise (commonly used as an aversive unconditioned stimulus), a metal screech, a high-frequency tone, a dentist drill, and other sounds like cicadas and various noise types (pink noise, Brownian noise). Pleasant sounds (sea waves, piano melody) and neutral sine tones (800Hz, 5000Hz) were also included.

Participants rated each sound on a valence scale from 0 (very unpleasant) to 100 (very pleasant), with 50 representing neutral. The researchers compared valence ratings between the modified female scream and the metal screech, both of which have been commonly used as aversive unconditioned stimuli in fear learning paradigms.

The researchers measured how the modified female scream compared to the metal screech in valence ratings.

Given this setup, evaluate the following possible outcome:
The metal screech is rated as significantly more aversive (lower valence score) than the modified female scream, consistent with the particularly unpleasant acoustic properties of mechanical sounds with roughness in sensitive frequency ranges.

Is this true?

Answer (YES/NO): NO